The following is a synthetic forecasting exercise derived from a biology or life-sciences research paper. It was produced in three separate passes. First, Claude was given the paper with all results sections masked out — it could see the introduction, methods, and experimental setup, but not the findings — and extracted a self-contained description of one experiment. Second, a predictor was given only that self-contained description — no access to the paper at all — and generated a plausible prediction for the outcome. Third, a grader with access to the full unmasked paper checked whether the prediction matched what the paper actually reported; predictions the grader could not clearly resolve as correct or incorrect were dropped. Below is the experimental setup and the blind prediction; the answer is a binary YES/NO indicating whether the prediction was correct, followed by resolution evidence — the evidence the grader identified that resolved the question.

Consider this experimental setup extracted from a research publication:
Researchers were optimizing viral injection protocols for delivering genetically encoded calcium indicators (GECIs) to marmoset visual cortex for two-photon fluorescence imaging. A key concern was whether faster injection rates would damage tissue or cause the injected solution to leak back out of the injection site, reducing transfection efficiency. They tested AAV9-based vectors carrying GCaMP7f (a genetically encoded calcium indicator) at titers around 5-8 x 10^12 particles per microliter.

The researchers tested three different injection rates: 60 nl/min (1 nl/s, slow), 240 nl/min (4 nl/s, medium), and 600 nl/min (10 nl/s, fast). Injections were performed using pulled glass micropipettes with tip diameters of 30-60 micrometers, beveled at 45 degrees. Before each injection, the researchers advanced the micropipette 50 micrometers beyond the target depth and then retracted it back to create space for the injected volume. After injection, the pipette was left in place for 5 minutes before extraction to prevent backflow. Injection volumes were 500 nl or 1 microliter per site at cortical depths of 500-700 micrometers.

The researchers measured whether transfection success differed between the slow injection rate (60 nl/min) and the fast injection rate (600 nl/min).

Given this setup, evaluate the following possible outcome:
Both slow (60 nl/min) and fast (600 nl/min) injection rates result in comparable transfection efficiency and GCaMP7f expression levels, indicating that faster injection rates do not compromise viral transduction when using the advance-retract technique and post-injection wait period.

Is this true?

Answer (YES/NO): YES